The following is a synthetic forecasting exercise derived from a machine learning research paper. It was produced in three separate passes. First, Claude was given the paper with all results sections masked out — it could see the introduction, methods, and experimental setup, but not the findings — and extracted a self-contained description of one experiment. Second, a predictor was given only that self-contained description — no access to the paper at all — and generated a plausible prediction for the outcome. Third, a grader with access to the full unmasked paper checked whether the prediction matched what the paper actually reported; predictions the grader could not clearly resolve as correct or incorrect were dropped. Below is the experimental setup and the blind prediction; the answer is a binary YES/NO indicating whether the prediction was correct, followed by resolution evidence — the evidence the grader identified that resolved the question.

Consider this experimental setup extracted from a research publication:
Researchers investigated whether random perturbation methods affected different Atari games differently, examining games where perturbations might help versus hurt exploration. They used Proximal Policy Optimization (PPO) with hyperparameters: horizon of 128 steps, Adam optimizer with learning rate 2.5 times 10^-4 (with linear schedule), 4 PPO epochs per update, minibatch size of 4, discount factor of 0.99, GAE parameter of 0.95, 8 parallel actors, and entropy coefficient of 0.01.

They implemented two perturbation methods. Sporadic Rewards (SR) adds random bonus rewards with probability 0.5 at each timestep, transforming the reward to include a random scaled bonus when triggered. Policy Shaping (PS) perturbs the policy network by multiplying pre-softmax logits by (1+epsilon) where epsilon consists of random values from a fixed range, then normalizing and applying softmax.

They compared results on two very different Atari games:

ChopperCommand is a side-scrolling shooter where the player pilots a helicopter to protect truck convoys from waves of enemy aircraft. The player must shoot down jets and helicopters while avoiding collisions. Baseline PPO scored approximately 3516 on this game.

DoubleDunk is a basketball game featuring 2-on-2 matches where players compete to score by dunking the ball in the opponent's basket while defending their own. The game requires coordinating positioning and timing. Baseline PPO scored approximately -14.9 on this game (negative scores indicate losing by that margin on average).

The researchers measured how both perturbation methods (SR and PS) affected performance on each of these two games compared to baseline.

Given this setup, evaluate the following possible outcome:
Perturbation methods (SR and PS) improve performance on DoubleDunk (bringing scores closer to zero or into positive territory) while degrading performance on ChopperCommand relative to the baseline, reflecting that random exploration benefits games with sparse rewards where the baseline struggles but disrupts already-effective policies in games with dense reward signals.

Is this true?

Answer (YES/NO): YES